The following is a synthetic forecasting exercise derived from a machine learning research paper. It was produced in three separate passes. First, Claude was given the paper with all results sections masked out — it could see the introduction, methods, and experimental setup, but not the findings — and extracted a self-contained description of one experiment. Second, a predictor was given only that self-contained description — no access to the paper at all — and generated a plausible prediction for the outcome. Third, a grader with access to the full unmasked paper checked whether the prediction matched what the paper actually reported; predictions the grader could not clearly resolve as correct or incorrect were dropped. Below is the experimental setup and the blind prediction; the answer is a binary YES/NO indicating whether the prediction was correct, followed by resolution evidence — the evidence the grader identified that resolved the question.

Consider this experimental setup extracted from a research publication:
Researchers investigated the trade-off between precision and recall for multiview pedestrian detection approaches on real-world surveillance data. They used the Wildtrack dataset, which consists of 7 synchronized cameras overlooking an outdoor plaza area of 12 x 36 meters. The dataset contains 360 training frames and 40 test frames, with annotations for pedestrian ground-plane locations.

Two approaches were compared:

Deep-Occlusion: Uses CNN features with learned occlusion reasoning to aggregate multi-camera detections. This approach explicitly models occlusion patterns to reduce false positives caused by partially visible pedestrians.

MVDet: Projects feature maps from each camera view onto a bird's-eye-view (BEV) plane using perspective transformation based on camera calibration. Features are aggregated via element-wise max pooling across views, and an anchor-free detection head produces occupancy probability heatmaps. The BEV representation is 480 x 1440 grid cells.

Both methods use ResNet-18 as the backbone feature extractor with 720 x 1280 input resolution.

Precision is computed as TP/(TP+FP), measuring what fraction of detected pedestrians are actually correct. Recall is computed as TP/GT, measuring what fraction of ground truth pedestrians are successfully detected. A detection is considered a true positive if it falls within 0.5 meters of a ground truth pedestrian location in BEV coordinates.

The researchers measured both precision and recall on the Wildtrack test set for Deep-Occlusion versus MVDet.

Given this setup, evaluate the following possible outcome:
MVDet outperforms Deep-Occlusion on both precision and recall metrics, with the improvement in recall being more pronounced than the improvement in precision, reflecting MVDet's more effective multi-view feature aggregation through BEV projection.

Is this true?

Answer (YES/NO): NO